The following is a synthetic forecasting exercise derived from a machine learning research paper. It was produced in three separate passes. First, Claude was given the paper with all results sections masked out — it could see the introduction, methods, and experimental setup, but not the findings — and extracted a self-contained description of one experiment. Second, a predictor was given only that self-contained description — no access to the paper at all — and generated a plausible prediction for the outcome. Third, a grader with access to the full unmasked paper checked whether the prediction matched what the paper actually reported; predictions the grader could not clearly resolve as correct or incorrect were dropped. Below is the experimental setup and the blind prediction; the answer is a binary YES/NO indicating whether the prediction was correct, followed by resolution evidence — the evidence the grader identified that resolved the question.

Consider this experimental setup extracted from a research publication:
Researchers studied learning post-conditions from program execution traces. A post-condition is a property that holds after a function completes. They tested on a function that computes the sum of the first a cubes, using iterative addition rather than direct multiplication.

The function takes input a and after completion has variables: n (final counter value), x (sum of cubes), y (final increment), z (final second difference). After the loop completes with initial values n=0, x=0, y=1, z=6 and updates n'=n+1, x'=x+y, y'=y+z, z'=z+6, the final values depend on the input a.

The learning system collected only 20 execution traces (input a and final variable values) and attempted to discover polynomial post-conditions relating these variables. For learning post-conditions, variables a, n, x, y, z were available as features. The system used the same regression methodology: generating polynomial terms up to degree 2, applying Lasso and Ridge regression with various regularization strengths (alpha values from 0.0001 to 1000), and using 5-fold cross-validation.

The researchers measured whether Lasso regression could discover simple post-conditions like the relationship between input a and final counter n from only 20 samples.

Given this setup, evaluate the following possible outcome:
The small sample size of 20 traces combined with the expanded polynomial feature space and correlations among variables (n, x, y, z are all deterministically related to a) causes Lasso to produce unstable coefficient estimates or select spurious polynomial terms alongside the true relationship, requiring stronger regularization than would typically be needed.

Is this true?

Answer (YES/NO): NO